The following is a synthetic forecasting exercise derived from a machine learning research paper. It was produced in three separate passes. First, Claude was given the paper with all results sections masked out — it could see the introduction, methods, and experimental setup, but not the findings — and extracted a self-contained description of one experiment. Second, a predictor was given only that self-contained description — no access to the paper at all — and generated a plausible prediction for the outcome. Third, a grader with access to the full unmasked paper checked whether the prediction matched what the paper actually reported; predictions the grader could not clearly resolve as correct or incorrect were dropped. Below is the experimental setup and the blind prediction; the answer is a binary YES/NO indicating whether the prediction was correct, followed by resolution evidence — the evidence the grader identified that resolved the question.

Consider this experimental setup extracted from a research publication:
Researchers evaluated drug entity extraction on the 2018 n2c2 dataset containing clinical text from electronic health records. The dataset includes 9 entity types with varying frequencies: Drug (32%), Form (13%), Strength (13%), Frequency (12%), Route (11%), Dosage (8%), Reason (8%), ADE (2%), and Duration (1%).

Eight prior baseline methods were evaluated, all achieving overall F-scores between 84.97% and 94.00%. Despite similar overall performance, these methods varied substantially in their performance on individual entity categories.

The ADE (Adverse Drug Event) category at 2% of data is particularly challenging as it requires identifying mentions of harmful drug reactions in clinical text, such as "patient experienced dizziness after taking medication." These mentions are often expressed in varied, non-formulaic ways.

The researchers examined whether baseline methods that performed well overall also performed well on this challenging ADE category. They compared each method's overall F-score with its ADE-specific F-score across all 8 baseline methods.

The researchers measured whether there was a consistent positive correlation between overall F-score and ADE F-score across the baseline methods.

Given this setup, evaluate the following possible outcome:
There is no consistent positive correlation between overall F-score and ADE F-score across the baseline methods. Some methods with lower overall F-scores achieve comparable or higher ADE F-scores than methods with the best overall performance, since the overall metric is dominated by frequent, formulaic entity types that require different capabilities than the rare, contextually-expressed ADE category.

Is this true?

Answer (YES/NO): YES